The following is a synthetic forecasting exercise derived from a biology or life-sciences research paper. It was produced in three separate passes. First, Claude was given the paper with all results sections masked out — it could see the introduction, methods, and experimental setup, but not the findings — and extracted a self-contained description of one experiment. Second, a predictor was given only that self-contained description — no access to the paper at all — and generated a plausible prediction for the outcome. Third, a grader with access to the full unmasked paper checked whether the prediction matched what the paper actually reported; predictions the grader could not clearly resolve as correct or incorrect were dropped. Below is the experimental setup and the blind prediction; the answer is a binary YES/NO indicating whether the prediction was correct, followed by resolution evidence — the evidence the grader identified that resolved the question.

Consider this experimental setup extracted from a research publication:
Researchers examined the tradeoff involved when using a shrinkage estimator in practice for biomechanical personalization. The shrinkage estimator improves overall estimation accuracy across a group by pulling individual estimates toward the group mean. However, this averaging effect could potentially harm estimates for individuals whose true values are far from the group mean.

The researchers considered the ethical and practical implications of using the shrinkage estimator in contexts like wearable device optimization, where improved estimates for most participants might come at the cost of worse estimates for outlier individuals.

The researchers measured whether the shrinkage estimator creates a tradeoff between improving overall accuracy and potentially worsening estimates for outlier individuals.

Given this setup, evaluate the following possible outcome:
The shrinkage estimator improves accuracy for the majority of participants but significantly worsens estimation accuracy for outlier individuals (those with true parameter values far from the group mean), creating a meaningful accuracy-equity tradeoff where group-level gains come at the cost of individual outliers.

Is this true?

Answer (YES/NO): NO